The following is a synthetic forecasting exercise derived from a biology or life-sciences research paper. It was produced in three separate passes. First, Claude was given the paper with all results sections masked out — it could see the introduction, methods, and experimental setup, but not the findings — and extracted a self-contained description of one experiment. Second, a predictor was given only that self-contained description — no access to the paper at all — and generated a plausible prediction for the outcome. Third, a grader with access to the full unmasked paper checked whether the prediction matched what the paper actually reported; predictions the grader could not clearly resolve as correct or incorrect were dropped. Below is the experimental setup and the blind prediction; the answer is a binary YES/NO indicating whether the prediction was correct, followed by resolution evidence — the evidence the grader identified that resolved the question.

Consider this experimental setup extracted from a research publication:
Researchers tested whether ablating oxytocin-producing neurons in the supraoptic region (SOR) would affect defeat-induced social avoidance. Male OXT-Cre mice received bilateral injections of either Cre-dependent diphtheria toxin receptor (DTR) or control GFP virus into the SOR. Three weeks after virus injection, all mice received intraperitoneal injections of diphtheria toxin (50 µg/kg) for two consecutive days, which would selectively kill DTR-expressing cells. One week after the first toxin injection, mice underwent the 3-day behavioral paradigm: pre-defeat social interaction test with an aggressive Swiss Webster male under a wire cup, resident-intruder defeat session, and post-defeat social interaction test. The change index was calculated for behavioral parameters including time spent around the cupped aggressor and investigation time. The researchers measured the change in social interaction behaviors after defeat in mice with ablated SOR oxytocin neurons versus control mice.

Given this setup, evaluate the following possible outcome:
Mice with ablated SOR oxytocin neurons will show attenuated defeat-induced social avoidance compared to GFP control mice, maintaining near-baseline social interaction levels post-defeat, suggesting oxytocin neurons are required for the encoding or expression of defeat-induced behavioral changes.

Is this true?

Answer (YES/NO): YES